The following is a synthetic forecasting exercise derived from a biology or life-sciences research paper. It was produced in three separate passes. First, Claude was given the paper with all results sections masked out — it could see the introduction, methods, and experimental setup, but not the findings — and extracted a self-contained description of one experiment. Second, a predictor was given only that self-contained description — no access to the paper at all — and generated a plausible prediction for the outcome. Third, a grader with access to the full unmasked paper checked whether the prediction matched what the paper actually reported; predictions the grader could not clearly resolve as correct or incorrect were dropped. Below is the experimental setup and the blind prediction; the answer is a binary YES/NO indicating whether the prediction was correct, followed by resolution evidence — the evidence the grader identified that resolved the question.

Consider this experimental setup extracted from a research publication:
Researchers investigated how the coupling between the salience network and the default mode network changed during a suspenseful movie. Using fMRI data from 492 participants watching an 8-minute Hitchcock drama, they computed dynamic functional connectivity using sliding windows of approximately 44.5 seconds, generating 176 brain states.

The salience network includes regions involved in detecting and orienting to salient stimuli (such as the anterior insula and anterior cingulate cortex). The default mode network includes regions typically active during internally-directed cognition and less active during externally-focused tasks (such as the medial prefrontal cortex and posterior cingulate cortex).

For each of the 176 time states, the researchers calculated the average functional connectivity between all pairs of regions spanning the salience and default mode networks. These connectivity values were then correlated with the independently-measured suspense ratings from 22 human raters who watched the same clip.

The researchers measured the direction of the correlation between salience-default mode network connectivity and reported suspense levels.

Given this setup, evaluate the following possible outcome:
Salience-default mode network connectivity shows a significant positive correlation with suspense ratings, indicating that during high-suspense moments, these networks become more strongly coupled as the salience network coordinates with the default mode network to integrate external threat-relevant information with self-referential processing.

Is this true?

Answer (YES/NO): NO